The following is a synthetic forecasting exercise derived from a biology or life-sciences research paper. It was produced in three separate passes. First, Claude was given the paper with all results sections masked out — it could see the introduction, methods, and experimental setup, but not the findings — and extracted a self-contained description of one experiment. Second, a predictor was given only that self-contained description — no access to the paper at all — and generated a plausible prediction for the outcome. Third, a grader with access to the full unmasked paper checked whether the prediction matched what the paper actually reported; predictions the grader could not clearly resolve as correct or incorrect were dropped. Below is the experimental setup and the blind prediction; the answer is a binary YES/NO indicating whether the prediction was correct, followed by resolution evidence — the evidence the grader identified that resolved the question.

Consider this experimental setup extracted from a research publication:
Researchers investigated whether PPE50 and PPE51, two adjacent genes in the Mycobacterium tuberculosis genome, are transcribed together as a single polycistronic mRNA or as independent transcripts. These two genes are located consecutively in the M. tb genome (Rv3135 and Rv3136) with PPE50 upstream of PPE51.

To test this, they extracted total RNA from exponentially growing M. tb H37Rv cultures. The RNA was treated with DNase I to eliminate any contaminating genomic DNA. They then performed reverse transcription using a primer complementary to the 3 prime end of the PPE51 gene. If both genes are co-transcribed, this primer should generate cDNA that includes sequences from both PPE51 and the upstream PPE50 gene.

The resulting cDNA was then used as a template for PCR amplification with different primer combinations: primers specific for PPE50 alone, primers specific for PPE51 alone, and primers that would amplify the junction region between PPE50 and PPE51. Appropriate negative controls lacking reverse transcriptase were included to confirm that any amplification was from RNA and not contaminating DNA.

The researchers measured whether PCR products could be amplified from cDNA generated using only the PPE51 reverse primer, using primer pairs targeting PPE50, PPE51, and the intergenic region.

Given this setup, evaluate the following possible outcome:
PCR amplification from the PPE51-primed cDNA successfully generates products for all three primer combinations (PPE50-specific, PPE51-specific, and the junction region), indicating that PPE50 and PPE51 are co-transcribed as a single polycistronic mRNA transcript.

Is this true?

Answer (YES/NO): YES